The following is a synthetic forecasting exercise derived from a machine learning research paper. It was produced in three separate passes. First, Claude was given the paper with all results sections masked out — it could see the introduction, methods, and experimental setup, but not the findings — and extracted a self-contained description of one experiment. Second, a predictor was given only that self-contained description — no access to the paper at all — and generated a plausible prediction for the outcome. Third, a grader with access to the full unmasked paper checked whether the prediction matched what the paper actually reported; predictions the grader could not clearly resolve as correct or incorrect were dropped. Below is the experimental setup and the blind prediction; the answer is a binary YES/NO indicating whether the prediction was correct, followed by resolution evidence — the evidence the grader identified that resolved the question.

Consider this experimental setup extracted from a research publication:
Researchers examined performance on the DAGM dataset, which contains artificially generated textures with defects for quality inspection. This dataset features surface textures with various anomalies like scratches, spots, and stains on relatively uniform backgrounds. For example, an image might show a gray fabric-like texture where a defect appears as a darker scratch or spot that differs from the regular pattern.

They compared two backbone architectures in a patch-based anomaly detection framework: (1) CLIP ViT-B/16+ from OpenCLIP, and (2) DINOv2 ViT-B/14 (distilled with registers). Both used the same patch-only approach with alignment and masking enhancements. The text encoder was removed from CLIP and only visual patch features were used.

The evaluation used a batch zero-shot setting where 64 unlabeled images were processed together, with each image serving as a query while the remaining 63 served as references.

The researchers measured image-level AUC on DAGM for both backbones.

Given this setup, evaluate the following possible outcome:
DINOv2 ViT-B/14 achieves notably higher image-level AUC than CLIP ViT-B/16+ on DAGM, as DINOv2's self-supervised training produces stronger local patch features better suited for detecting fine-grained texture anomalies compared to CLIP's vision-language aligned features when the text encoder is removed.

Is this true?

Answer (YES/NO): YES